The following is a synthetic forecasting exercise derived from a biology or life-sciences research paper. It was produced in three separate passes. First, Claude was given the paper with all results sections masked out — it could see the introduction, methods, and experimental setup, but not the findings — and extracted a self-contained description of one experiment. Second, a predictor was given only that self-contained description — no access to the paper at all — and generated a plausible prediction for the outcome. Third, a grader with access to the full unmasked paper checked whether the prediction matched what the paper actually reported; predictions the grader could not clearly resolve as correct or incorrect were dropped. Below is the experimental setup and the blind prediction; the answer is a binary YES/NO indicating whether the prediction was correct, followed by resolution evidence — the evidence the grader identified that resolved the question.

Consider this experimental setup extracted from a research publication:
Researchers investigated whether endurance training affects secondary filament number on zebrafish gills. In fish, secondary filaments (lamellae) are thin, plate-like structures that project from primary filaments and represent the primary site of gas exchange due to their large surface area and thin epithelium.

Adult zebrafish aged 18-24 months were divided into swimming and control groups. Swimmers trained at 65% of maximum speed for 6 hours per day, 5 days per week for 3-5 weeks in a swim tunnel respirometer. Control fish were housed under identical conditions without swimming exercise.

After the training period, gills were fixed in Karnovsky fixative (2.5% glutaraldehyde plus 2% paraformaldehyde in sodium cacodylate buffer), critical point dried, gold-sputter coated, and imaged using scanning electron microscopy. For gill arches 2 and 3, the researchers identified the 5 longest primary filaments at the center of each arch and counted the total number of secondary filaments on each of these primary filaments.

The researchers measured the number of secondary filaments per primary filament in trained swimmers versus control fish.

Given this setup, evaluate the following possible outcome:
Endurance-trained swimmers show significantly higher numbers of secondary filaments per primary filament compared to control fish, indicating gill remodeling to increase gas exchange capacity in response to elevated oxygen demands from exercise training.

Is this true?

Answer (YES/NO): YES